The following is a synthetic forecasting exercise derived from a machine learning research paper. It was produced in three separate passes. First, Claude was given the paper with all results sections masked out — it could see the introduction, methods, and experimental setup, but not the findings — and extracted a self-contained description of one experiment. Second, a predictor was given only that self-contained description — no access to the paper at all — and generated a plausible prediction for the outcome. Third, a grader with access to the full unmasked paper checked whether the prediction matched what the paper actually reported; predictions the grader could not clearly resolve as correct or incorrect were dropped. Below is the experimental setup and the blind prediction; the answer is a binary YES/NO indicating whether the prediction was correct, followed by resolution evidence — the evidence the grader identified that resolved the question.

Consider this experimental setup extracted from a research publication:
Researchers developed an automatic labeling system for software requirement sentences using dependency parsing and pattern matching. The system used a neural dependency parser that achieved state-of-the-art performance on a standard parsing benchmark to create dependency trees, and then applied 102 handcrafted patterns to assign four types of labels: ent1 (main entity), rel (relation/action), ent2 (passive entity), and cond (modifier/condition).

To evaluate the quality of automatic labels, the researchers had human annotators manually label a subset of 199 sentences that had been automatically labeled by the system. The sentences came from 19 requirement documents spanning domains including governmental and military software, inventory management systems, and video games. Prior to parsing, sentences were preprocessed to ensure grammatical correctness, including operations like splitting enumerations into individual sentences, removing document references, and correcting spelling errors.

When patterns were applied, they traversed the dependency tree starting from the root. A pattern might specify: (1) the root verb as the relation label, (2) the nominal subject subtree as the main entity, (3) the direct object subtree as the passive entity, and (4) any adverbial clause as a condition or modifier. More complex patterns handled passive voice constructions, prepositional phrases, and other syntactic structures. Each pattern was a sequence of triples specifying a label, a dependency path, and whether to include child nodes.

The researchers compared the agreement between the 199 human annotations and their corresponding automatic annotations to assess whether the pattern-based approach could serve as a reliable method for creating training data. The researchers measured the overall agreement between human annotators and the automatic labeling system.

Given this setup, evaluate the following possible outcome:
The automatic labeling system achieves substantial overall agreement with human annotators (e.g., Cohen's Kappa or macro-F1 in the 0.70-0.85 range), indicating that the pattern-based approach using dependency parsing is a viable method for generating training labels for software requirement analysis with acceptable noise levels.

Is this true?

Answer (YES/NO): NO